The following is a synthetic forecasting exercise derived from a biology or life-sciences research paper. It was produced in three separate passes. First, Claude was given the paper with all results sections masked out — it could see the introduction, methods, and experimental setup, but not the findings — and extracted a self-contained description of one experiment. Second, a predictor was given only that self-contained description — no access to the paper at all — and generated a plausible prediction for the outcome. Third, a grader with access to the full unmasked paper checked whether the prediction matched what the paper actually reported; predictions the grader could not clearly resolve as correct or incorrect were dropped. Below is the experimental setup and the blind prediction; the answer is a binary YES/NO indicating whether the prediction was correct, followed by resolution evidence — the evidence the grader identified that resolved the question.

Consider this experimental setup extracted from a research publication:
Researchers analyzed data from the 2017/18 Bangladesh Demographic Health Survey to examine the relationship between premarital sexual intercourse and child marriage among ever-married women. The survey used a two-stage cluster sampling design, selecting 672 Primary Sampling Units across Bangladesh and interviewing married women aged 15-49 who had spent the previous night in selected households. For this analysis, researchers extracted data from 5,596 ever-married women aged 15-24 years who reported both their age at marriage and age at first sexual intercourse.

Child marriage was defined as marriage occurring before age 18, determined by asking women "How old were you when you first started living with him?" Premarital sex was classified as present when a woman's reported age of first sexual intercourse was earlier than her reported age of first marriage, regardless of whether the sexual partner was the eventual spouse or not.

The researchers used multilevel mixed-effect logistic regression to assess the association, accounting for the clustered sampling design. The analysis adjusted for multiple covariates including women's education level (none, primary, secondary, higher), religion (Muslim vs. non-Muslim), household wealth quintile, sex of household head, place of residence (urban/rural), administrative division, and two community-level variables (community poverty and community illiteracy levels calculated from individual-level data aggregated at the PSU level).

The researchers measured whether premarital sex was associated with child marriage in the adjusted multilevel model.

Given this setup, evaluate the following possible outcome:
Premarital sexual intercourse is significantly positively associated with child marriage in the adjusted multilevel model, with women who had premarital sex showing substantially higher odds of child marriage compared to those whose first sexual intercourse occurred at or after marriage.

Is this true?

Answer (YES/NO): YES